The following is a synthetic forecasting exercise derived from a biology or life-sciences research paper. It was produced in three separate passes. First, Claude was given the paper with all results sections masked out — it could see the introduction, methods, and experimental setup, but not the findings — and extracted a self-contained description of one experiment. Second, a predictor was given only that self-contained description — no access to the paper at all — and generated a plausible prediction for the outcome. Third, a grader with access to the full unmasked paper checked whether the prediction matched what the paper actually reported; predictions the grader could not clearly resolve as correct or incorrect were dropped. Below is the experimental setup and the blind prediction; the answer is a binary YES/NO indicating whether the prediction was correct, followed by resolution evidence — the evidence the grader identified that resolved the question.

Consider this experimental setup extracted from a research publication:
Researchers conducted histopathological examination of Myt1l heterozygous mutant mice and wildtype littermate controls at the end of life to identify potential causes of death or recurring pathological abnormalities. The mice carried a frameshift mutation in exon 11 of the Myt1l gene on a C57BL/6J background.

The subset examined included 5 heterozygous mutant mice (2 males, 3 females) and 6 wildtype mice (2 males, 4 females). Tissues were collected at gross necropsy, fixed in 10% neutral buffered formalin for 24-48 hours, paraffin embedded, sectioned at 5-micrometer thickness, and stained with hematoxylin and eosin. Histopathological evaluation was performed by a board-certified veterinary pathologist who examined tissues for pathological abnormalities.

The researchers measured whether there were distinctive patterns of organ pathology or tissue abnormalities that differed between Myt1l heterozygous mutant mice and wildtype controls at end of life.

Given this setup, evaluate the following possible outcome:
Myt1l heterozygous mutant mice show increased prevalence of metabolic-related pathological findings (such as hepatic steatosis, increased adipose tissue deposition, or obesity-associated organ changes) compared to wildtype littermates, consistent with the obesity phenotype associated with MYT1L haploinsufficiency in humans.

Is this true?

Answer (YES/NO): NO